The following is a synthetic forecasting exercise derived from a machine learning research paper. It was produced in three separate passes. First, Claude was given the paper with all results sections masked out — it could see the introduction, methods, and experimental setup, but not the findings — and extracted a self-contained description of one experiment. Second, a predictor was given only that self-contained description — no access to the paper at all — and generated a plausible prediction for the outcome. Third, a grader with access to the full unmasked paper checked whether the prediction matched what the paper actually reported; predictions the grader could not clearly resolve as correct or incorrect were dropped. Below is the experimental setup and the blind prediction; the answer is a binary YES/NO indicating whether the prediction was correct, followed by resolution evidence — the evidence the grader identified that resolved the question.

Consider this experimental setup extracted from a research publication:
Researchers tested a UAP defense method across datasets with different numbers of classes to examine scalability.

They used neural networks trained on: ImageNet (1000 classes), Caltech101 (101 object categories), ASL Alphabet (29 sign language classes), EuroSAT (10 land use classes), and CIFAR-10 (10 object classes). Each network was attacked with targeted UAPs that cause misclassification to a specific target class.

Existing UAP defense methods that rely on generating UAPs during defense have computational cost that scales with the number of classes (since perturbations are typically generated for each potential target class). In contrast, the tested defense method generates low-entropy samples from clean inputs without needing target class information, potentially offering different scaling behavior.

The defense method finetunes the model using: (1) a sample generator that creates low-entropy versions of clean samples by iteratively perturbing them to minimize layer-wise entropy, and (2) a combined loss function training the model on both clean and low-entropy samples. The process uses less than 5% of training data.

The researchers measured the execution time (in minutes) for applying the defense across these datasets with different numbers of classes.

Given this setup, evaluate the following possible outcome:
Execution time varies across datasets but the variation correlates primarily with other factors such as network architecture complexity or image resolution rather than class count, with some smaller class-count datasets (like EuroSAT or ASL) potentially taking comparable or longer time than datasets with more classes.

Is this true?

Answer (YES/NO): YES